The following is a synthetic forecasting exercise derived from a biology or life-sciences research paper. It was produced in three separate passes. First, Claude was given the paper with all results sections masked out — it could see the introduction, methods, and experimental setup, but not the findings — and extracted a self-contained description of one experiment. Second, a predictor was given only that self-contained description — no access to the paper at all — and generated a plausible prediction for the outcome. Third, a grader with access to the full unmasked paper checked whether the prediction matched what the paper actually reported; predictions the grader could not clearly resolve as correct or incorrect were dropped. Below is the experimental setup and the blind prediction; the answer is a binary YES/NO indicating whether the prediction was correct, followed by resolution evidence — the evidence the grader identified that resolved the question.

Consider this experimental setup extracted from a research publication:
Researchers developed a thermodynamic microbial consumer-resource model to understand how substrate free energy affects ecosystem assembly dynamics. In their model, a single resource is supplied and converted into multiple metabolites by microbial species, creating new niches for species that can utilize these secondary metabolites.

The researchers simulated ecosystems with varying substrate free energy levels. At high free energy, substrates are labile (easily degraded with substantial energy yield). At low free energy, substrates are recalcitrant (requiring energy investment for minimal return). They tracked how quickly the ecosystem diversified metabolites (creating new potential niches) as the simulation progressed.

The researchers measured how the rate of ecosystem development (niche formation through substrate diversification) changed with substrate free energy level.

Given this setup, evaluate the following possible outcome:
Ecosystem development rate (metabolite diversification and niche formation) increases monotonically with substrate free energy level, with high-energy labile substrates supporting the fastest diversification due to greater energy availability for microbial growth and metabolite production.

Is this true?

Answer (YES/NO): YES